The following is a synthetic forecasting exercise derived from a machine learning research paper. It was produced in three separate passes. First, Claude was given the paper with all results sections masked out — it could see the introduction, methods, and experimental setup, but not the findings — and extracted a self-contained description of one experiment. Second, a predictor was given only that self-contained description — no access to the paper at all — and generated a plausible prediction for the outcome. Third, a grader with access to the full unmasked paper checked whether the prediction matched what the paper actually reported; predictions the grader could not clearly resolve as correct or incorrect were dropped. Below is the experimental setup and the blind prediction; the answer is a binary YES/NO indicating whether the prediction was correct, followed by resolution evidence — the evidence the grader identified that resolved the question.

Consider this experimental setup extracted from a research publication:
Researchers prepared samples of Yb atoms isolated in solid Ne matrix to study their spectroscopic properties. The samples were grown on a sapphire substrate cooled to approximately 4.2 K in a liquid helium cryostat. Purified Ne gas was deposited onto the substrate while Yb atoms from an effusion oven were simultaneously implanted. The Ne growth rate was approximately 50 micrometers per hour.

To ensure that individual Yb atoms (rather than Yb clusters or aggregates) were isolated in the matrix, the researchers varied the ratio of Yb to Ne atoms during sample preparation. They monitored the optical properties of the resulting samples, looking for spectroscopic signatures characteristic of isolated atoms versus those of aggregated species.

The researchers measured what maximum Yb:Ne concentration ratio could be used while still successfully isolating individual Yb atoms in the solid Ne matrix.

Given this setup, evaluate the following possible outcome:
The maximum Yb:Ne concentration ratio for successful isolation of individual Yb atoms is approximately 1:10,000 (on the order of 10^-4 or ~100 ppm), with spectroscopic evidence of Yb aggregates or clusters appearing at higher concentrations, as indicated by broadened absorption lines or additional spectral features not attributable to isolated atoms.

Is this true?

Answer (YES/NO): NO